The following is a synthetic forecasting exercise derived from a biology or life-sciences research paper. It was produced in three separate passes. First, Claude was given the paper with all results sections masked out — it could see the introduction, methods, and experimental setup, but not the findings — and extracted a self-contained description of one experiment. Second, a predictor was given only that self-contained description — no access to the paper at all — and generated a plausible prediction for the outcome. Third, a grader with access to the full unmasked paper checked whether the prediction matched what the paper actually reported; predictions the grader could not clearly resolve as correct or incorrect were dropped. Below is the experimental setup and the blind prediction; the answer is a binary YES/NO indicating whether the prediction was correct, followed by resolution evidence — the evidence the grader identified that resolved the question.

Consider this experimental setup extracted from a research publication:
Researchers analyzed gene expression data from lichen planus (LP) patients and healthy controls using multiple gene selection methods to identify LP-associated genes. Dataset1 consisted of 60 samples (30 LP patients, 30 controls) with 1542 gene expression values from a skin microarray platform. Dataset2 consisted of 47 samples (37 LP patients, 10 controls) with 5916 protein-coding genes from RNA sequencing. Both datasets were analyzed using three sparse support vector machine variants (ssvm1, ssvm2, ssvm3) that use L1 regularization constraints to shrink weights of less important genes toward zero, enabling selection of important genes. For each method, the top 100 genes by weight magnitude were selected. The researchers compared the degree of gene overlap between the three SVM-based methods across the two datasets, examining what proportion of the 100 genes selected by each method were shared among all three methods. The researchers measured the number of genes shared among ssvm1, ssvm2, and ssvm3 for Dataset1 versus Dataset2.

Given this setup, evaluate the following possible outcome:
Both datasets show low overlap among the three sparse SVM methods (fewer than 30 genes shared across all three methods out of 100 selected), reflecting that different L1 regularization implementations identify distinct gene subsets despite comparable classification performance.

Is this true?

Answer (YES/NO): NO